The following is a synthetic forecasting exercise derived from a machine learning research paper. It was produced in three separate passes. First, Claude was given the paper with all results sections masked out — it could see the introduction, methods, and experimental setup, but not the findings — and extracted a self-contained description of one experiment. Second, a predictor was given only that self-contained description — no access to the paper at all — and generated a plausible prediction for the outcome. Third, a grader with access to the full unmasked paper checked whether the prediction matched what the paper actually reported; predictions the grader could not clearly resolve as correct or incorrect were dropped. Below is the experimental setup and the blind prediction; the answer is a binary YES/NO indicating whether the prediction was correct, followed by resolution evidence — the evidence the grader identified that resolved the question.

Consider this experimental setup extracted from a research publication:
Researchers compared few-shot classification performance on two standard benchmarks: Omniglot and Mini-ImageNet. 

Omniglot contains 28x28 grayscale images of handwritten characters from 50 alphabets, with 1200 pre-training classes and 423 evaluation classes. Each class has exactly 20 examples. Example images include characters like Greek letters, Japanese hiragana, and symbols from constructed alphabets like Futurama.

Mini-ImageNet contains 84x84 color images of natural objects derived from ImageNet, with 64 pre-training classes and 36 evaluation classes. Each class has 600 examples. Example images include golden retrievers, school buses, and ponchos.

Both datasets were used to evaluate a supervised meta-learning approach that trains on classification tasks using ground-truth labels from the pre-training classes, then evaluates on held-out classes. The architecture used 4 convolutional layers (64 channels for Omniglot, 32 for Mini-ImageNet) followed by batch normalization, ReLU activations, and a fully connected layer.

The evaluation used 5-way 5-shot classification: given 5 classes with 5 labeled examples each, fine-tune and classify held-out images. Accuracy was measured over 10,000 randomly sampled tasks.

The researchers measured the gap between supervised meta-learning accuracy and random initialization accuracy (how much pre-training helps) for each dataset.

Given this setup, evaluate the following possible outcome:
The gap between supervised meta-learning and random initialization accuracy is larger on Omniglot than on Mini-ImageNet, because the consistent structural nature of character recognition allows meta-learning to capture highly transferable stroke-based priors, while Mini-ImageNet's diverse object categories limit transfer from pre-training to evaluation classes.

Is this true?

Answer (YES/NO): YES